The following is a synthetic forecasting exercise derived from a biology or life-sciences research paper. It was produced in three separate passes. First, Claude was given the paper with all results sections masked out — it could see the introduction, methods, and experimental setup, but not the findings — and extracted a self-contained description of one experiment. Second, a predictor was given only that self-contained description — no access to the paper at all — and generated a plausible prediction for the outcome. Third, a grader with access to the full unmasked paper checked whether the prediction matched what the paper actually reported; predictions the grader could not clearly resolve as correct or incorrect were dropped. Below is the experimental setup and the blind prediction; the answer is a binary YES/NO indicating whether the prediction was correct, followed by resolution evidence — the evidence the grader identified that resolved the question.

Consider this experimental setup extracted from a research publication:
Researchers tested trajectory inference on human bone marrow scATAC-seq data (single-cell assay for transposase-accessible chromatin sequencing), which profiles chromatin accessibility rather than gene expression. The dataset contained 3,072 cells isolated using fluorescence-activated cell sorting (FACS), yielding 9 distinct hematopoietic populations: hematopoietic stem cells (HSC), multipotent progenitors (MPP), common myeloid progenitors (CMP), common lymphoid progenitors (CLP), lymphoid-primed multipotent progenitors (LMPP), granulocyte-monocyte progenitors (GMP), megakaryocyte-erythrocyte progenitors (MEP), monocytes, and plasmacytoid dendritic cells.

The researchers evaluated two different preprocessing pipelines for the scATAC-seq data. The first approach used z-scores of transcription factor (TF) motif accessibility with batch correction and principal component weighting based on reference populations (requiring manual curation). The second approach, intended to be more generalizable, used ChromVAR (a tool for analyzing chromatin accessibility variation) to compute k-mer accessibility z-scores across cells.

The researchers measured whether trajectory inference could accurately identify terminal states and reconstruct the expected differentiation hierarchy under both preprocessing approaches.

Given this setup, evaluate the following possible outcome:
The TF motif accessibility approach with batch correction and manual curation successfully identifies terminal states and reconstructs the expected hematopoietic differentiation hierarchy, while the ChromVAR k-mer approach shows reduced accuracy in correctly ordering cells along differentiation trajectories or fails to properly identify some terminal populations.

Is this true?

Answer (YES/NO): NO